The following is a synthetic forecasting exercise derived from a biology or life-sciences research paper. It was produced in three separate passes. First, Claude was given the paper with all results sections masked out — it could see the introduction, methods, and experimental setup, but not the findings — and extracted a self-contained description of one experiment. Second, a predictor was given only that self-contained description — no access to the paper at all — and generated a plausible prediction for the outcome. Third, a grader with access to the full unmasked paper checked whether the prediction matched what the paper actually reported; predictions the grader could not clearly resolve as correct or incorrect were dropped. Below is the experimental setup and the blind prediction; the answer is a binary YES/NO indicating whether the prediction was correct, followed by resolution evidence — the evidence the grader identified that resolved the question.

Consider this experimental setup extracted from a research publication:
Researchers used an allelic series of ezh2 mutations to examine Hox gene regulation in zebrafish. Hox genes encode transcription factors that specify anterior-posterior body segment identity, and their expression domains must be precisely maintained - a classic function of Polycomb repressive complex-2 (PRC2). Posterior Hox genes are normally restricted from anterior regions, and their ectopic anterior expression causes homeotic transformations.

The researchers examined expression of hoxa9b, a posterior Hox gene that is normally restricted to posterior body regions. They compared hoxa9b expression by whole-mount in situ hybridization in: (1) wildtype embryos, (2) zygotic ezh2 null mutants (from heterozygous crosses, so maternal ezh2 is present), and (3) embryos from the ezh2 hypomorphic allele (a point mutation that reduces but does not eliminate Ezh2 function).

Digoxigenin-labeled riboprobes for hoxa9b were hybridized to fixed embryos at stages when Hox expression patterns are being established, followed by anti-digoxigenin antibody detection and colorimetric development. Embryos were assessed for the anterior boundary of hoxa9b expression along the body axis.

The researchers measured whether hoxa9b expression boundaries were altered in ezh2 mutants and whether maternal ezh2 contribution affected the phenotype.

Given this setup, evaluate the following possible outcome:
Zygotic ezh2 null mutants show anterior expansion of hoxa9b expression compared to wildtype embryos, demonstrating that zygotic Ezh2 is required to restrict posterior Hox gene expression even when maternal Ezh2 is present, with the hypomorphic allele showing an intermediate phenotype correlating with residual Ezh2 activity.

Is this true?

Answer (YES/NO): NO